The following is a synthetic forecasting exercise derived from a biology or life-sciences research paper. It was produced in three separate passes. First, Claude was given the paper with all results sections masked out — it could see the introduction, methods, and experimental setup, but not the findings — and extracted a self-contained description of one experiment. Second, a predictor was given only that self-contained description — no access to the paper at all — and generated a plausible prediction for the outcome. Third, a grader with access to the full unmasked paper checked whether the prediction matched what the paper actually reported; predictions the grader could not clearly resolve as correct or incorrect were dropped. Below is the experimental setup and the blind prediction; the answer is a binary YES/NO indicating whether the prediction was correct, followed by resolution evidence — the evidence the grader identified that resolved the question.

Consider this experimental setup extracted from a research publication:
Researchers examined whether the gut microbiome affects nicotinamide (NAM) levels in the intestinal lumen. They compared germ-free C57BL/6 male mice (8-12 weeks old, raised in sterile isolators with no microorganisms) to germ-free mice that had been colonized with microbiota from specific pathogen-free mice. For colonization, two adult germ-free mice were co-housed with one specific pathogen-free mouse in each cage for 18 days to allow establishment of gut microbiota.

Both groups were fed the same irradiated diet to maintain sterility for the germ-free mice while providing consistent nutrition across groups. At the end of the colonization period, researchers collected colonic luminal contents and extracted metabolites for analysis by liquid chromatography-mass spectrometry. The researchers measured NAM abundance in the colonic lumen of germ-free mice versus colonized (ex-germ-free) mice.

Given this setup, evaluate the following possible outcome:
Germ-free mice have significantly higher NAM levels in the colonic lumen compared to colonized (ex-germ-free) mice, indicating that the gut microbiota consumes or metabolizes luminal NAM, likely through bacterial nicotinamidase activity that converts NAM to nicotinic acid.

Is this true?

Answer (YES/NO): YES